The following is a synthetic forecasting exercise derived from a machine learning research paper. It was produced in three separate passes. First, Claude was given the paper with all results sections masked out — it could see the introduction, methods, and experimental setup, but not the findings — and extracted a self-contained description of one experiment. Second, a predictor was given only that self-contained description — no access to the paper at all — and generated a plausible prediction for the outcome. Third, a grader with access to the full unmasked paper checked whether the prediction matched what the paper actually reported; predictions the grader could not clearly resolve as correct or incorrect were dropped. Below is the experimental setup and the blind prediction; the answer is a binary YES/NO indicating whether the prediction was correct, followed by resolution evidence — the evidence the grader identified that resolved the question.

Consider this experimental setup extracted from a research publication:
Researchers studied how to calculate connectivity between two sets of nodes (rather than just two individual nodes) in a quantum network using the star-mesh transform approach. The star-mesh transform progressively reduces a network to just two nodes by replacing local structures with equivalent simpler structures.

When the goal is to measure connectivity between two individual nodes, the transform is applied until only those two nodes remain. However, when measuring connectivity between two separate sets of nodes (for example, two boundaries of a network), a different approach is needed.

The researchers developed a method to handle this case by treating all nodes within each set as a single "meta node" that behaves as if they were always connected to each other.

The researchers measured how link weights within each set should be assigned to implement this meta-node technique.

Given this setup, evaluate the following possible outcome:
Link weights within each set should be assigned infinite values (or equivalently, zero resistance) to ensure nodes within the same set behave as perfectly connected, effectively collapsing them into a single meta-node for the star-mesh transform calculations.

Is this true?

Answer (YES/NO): NO